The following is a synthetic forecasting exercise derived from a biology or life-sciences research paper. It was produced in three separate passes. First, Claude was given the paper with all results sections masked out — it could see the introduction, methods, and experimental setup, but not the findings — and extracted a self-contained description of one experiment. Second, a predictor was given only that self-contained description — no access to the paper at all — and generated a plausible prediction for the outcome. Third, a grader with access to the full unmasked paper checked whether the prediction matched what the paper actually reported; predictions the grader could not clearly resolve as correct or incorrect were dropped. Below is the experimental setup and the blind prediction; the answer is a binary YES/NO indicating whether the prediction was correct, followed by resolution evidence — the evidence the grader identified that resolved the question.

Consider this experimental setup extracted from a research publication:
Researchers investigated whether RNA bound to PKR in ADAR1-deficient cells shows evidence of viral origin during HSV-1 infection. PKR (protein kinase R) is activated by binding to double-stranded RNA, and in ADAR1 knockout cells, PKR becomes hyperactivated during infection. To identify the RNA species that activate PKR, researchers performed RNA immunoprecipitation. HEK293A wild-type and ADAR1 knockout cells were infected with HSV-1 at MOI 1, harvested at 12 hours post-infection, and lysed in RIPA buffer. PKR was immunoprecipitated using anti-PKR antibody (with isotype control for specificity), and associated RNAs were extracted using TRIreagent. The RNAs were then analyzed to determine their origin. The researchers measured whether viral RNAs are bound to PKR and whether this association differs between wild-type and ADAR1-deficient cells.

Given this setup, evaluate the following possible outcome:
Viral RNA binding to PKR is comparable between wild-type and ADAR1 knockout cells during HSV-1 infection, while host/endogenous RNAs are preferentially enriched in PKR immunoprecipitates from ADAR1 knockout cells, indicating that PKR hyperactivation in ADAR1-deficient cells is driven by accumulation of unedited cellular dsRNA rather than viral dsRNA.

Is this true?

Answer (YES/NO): NO